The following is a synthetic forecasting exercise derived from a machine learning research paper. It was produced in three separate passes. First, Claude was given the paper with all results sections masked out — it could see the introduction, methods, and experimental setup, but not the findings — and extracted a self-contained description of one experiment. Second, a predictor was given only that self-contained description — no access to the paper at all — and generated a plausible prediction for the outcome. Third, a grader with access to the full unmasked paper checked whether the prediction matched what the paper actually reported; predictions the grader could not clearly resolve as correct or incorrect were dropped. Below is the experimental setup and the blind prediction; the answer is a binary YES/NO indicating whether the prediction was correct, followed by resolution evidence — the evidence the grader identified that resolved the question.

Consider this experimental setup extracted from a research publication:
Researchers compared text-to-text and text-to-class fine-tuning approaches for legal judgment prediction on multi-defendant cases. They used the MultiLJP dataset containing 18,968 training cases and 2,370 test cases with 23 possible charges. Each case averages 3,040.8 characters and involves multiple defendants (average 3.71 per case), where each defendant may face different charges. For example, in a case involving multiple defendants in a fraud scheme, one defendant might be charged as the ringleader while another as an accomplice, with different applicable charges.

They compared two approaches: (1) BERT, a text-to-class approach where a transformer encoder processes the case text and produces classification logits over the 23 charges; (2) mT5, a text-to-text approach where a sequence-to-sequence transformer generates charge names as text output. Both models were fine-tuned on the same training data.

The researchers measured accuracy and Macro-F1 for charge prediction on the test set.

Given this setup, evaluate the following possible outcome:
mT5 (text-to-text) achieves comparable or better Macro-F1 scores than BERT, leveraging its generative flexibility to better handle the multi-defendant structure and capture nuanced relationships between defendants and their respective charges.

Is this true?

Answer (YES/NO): NO